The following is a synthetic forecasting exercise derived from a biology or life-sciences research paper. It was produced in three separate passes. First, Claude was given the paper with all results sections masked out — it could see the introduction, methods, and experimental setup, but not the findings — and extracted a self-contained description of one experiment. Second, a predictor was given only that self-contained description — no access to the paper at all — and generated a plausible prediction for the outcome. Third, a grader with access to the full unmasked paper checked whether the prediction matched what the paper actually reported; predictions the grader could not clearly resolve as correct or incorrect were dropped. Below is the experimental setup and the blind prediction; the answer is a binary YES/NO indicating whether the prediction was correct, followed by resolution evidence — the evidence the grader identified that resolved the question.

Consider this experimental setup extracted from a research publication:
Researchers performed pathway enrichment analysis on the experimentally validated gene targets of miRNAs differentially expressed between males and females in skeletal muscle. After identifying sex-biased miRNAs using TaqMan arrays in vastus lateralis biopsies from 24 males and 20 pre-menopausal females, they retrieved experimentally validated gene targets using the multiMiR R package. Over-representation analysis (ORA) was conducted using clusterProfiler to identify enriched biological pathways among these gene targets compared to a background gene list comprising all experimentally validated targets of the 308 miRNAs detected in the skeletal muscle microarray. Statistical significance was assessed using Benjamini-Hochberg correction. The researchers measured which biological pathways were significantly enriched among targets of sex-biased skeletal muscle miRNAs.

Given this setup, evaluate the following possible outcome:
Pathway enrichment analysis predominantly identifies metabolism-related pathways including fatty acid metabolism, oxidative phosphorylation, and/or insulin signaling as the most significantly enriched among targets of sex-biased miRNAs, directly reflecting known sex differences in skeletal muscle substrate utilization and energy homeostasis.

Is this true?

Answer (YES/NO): NO